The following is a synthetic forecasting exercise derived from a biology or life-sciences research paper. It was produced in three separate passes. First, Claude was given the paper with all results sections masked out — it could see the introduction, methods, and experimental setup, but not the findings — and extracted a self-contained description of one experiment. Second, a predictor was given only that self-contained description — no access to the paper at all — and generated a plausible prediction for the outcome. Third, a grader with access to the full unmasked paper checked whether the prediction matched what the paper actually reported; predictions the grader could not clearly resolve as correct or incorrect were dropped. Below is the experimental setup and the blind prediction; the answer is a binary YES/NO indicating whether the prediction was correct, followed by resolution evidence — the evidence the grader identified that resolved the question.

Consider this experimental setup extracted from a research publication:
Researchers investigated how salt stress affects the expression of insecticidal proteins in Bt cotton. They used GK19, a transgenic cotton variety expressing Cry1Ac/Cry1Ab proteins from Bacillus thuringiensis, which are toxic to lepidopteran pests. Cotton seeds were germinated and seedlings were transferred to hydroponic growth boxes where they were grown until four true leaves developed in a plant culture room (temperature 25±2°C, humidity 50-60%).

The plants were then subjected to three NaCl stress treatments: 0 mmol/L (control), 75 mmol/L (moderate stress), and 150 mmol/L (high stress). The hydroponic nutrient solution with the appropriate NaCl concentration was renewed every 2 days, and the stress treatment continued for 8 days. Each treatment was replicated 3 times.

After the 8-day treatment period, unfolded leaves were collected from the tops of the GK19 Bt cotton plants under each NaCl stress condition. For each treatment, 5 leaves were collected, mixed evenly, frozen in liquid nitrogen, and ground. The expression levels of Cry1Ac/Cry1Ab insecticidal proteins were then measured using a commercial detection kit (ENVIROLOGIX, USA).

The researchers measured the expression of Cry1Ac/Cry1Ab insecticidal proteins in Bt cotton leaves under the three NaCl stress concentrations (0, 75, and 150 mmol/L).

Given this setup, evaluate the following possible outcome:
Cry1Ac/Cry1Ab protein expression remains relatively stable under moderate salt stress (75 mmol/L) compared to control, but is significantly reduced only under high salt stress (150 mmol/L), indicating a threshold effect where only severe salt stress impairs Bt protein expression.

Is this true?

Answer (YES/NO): NO